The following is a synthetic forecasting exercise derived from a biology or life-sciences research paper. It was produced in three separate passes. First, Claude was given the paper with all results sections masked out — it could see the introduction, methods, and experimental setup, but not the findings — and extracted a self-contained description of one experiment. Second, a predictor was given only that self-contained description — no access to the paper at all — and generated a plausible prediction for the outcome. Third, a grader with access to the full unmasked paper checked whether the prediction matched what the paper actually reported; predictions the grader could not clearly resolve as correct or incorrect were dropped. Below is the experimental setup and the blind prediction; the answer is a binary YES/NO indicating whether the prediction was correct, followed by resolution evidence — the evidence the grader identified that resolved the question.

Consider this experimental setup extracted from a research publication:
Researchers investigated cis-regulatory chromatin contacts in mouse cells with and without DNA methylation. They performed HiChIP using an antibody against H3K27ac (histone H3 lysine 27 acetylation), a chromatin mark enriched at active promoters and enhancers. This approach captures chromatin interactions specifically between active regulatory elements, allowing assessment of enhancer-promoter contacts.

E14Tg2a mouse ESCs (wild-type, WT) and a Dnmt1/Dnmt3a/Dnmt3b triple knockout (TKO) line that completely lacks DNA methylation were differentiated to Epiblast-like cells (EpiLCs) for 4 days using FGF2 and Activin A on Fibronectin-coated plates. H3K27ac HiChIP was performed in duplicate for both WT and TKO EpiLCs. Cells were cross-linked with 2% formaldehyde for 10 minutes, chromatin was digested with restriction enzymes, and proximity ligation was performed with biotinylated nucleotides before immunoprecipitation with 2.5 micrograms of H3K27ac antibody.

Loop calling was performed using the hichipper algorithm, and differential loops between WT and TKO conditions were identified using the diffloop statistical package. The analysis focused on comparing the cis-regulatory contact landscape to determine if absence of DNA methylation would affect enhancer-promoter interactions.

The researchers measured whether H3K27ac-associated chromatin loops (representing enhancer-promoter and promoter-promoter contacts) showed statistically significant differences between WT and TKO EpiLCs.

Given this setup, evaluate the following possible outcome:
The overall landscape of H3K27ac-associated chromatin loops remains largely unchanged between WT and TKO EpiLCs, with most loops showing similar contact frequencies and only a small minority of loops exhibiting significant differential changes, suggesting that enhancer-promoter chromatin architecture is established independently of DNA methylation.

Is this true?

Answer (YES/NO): YES